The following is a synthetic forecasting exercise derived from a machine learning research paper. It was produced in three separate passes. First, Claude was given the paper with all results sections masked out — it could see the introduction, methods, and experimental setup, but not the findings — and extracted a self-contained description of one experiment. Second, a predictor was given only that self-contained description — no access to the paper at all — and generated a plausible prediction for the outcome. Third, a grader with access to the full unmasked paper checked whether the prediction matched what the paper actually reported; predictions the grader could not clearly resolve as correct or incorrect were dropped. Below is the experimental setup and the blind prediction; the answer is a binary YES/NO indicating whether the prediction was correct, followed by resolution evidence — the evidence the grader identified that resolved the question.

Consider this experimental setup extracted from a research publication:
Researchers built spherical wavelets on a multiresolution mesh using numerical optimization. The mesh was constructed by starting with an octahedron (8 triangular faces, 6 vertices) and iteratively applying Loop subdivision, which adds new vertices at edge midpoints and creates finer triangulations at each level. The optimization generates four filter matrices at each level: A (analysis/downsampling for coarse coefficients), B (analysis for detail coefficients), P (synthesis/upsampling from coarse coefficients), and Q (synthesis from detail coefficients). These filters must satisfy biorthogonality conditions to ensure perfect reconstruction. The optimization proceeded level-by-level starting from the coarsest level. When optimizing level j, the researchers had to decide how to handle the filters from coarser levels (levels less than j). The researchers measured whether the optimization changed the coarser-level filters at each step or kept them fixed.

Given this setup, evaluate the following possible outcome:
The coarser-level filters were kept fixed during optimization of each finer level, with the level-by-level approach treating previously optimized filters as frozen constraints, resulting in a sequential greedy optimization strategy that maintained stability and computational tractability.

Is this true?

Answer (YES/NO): YES